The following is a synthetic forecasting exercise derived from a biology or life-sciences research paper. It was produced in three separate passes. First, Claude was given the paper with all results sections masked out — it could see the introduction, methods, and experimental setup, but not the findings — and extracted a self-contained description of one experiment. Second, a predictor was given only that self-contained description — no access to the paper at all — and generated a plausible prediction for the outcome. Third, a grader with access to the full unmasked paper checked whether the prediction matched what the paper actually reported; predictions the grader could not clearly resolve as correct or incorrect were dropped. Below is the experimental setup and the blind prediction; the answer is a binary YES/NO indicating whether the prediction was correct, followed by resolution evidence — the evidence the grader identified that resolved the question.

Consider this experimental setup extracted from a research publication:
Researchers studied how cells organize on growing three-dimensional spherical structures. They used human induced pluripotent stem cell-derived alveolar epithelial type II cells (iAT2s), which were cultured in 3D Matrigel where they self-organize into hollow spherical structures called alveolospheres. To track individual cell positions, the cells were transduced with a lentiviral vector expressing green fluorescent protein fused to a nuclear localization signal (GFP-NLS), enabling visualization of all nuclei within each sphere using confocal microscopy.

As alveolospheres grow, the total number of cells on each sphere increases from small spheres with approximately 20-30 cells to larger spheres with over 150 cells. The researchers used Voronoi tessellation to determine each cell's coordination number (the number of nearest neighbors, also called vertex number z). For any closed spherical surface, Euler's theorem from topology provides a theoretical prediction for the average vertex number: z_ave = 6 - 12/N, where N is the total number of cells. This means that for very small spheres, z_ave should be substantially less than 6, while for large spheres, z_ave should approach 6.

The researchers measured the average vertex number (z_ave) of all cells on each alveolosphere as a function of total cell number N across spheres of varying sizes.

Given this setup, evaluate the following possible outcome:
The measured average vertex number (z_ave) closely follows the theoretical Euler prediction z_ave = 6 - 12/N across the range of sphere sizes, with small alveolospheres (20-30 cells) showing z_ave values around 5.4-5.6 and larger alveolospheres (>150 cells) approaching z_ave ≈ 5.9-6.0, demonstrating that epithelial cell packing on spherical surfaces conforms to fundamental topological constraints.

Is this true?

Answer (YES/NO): YES